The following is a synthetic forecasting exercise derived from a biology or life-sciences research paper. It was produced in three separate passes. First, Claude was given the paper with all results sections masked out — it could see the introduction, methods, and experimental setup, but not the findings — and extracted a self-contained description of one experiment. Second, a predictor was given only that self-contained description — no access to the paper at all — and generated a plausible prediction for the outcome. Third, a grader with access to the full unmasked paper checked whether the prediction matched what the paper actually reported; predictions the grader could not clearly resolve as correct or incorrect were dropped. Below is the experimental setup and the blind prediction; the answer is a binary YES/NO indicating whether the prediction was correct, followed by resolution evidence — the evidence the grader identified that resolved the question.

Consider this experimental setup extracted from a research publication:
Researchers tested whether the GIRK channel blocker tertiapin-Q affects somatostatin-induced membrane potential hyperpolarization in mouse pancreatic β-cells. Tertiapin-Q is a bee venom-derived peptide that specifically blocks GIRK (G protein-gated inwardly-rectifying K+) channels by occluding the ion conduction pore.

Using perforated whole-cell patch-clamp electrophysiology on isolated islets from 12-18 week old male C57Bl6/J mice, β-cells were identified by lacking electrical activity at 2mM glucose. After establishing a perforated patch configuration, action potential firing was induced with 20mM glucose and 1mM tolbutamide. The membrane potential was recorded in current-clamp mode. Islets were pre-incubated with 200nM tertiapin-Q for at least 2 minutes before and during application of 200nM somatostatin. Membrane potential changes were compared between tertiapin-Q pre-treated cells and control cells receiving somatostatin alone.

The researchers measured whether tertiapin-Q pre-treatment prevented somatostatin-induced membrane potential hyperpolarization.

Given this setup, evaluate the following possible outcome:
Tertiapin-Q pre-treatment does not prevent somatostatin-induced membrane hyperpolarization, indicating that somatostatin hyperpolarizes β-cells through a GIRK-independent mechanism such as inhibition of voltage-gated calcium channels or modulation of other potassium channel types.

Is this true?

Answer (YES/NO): NO